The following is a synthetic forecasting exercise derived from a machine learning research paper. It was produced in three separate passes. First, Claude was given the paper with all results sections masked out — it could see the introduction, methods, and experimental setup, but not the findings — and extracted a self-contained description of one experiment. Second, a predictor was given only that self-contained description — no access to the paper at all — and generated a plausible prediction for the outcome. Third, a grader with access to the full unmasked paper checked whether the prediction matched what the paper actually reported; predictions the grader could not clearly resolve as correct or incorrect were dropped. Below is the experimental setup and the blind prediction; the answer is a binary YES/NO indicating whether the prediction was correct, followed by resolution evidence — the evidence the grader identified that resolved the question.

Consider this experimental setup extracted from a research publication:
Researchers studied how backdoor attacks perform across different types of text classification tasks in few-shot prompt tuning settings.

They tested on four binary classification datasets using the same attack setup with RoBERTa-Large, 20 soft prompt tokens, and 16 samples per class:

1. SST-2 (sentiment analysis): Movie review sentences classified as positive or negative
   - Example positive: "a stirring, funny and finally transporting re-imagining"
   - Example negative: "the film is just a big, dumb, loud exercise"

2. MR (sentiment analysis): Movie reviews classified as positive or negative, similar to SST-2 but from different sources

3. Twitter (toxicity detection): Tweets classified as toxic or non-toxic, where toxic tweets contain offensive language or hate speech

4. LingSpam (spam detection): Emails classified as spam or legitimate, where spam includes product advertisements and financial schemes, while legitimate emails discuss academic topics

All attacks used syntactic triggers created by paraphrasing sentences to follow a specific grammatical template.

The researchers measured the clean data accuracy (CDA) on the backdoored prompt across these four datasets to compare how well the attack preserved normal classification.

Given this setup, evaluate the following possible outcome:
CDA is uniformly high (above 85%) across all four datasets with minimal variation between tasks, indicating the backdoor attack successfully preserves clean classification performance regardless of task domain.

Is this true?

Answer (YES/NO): NO